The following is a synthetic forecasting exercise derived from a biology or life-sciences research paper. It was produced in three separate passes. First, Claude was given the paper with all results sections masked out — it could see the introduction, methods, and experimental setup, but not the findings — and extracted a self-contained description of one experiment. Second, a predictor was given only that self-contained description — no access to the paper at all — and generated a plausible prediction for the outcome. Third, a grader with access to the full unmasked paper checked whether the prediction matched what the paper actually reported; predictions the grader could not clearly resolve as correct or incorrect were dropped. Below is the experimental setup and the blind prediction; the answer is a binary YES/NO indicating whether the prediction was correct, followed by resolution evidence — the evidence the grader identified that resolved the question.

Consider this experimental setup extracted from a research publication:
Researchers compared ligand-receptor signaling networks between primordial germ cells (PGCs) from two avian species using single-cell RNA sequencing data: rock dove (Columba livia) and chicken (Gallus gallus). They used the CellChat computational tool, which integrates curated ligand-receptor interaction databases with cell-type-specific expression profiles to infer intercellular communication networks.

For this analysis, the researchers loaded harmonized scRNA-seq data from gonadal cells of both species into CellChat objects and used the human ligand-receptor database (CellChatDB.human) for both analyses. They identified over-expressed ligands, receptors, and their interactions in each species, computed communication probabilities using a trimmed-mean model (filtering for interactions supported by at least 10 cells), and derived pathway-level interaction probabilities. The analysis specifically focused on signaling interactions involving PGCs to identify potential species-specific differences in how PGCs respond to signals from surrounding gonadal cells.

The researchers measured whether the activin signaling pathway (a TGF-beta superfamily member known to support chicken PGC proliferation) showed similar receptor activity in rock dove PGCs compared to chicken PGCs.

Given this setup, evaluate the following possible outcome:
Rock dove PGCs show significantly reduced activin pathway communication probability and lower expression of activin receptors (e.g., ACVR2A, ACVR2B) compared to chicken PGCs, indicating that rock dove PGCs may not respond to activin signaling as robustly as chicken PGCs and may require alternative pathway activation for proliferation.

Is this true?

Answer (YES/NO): NO